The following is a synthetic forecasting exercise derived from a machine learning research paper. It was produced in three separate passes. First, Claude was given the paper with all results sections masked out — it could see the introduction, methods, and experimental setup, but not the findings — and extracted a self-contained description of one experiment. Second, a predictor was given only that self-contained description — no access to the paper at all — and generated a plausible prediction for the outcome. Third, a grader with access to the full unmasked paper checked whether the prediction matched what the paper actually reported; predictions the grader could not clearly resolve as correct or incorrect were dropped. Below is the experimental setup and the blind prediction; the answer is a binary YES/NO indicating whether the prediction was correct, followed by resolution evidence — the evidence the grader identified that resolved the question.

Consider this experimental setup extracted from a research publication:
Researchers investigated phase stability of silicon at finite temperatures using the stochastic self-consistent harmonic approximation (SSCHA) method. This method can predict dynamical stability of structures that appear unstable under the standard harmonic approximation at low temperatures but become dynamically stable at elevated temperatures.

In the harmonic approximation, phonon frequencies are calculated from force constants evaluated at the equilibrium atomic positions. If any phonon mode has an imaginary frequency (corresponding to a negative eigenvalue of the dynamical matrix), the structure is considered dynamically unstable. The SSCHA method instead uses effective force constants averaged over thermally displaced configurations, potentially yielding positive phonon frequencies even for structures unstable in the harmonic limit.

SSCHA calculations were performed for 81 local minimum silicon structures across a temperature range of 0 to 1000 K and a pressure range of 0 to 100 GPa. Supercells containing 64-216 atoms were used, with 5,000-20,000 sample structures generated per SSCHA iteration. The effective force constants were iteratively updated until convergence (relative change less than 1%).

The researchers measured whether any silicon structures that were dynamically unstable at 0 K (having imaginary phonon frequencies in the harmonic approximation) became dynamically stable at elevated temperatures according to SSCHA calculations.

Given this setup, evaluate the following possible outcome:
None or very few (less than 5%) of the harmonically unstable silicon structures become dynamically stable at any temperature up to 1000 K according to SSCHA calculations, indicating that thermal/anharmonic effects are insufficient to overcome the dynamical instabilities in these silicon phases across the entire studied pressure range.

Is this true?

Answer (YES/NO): NO